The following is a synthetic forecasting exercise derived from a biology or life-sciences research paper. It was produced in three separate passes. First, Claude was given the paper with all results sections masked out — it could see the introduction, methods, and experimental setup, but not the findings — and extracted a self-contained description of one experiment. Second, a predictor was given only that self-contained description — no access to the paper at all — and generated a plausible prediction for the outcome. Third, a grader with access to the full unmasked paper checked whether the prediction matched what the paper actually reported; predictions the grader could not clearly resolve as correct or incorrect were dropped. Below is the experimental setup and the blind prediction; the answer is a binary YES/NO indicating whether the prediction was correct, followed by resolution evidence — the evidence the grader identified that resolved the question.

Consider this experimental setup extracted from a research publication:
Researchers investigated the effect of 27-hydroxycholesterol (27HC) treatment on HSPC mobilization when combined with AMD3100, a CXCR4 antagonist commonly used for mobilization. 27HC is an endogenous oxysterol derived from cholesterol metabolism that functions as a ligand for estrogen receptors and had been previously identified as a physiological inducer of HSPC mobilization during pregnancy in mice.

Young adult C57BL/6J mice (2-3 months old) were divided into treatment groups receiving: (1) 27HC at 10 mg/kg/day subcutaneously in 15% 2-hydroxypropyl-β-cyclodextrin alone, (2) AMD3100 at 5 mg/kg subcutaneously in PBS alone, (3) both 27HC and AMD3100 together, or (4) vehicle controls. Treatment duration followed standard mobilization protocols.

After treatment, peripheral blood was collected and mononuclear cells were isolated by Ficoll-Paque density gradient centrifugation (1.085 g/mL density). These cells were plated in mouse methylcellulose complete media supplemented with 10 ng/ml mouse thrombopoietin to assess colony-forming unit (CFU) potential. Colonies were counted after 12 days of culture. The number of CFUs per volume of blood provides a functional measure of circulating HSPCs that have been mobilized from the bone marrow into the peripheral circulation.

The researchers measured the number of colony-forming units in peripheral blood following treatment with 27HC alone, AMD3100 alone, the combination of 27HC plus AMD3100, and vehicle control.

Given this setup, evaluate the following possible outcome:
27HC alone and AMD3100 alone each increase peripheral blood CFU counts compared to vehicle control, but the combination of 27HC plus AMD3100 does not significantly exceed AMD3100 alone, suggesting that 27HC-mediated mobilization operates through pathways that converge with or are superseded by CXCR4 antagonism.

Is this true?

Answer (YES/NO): NO